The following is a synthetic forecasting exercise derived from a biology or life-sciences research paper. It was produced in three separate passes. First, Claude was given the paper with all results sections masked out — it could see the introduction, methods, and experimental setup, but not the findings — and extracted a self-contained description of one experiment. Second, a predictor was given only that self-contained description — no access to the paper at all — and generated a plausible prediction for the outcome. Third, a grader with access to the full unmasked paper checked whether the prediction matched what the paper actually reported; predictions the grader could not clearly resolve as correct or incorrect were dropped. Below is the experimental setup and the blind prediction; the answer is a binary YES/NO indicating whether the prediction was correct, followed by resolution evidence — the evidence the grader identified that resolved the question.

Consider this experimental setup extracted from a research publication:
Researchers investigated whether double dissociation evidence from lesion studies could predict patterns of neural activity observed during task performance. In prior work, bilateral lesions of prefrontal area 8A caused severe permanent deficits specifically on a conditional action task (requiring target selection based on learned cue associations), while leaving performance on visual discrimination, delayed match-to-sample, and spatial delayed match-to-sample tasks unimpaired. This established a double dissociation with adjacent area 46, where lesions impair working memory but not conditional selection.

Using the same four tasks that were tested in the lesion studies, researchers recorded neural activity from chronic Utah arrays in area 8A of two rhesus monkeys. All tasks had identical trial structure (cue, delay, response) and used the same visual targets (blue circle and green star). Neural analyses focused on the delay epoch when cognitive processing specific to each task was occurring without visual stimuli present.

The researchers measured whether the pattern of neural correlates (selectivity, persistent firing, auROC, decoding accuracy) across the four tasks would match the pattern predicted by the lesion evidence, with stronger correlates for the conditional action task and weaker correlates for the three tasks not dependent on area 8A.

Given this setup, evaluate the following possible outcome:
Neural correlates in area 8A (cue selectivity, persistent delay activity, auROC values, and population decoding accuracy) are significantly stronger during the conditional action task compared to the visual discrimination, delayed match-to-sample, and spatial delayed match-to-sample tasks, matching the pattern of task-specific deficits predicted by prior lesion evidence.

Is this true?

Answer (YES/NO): NO